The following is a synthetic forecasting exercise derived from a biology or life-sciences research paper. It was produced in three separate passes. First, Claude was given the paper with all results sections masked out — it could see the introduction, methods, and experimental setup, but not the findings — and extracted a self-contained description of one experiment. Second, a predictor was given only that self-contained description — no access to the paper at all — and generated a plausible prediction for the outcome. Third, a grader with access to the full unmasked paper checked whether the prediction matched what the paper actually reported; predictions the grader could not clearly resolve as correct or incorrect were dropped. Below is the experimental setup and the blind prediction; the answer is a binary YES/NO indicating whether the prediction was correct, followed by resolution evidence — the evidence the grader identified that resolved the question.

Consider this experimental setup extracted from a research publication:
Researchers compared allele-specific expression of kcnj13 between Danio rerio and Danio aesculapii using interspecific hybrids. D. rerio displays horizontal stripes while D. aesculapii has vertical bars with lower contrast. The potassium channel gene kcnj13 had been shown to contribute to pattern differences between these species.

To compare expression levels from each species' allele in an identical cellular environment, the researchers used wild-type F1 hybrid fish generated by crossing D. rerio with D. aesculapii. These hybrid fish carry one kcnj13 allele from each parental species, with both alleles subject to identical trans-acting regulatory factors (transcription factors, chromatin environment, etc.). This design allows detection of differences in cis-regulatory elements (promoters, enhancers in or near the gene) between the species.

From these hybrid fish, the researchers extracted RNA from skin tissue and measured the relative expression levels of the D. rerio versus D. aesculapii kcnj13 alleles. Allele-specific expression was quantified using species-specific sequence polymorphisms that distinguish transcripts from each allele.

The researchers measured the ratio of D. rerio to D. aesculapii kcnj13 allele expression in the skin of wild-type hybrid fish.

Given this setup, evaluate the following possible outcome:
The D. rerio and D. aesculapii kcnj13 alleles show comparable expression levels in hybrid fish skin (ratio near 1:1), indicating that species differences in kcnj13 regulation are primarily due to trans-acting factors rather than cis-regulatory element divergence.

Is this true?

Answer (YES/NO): NO